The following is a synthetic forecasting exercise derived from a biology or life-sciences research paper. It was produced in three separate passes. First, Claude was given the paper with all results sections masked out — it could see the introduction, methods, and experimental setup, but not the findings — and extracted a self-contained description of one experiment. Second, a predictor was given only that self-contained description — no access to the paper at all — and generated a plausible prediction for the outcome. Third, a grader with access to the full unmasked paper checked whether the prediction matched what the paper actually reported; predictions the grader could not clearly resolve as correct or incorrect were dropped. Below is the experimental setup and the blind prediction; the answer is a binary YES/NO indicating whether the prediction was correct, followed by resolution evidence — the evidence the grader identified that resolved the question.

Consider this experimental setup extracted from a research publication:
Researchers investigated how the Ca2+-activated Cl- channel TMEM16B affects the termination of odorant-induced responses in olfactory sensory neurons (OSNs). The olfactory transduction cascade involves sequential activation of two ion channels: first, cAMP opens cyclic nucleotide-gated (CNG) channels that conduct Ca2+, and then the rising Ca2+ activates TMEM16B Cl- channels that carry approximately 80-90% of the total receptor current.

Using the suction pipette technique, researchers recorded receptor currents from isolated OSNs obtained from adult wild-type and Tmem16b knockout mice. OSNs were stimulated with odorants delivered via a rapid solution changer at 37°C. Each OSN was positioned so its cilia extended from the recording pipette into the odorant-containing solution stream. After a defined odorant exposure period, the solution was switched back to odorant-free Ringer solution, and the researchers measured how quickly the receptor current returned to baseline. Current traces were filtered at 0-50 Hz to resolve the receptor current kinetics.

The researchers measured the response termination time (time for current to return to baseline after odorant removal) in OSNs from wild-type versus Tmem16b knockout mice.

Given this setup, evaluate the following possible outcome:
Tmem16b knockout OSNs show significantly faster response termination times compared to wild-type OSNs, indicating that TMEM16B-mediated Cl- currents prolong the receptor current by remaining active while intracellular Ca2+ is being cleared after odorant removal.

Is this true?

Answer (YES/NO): YES